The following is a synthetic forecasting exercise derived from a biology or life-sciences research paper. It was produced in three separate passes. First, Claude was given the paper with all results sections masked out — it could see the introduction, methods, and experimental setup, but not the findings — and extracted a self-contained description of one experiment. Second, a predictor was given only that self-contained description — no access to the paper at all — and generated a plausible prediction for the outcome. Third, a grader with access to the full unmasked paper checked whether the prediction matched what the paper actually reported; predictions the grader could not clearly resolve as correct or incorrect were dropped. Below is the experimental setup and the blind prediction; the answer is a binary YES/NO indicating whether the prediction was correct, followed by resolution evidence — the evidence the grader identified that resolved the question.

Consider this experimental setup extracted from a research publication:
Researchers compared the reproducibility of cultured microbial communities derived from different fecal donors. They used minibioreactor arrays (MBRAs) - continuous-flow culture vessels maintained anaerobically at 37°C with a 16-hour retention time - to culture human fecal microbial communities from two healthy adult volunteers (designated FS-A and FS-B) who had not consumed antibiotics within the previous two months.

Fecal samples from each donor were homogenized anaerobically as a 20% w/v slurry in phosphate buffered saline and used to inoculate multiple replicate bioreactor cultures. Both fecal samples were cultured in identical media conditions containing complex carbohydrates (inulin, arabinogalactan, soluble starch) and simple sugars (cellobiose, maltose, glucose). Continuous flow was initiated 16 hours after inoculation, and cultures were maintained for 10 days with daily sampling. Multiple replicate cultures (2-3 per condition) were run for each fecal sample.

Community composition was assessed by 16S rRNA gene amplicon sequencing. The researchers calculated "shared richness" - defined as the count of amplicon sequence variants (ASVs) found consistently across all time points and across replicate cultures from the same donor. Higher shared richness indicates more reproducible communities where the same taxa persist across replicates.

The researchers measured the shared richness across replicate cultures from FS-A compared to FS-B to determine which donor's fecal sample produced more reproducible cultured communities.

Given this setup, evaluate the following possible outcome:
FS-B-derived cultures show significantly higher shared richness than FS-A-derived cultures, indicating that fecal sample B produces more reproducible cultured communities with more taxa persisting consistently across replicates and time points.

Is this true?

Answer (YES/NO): NO